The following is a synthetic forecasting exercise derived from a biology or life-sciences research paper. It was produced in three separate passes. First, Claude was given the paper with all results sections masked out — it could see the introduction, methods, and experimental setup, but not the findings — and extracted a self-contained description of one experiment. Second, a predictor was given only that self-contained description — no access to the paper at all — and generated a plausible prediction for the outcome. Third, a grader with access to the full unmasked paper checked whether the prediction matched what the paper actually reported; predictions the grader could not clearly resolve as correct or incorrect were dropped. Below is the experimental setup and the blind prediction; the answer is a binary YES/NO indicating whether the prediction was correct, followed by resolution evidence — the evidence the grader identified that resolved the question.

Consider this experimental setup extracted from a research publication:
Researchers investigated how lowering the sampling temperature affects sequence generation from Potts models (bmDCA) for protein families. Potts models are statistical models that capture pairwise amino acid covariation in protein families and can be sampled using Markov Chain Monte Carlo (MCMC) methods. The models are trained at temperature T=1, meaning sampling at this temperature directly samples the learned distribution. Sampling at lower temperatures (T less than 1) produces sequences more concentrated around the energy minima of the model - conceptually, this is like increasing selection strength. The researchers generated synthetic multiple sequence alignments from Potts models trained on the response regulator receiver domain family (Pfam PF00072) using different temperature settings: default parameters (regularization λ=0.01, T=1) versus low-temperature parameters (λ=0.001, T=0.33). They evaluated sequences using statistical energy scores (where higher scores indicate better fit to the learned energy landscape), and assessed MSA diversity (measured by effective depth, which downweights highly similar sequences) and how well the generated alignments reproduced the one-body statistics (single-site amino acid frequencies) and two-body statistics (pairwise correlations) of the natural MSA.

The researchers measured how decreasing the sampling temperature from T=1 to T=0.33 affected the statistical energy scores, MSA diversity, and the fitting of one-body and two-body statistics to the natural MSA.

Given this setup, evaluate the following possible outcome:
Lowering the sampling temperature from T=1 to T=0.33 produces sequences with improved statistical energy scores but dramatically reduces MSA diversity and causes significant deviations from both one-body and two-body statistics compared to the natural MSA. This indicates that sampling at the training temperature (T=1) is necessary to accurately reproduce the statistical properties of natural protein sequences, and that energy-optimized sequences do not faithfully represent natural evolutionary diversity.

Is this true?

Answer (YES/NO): YES